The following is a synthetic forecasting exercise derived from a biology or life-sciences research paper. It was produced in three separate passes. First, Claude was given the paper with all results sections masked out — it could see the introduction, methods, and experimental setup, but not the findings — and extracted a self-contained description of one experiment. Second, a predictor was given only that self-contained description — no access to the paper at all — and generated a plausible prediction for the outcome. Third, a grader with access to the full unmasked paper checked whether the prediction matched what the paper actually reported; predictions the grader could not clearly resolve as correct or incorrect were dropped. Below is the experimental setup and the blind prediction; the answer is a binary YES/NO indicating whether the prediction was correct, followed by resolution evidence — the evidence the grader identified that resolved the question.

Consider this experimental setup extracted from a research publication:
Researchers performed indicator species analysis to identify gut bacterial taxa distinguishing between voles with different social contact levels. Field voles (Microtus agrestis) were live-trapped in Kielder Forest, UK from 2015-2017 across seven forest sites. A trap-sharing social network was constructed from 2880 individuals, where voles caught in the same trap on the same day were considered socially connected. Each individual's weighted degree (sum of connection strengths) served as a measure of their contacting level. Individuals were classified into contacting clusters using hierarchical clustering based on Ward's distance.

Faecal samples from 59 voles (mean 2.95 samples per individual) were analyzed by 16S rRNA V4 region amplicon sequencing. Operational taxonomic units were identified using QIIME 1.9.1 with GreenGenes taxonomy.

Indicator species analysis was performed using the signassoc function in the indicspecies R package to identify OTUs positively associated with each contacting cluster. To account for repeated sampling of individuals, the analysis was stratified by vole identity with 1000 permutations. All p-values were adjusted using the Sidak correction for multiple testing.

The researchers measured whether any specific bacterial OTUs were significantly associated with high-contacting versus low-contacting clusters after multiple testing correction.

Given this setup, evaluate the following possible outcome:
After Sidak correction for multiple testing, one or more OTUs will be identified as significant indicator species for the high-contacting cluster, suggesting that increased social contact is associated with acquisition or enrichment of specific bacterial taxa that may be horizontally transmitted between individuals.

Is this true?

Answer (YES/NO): YES